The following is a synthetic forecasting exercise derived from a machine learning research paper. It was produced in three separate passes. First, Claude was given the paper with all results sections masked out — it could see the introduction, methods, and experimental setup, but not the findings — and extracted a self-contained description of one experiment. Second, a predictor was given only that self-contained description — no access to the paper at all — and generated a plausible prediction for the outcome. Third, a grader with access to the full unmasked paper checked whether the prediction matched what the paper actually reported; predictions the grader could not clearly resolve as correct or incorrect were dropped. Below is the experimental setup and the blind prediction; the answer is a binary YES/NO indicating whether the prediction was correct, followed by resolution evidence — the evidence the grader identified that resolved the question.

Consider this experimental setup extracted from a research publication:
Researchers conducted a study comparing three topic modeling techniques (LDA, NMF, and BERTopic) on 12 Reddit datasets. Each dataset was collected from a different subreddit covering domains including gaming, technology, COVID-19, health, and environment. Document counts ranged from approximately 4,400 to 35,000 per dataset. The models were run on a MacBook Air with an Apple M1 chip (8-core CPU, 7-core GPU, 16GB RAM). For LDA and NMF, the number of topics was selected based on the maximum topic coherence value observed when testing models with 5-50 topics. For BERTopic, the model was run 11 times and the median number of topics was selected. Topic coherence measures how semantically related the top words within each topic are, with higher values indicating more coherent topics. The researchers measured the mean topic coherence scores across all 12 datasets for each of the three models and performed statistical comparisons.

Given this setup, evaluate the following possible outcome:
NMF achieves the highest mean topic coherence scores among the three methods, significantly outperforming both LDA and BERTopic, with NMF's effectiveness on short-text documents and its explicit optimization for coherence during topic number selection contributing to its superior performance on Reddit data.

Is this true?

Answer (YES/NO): NO